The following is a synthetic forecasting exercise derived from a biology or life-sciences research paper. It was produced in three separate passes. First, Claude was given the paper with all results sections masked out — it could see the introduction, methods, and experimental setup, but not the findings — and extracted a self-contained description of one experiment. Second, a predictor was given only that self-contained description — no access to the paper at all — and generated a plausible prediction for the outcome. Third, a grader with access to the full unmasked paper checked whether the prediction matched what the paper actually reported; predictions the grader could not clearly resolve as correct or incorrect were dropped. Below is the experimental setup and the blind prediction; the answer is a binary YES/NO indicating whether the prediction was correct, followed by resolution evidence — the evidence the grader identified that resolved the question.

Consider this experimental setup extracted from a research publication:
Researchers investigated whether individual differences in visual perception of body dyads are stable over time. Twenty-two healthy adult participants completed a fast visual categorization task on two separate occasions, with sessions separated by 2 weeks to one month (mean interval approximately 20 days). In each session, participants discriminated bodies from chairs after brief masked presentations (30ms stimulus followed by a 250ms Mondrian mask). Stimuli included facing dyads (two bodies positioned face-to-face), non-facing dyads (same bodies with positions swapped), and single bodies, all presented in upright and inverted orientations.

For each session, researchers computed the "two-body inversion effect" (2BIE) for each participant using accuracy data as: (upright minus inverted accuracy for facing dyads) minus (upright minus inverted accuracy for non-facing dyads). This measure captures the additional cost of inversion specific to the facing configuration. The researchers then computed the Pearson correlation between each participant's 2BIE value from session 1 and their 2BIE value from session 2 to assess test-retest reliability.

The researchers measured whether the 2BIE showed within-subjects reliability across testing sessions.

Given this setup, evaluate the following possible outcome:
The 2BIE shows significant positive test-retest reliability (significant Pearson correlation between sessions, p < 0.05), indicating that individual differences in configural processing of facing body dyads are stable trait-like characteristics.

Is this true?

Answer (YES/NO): YES